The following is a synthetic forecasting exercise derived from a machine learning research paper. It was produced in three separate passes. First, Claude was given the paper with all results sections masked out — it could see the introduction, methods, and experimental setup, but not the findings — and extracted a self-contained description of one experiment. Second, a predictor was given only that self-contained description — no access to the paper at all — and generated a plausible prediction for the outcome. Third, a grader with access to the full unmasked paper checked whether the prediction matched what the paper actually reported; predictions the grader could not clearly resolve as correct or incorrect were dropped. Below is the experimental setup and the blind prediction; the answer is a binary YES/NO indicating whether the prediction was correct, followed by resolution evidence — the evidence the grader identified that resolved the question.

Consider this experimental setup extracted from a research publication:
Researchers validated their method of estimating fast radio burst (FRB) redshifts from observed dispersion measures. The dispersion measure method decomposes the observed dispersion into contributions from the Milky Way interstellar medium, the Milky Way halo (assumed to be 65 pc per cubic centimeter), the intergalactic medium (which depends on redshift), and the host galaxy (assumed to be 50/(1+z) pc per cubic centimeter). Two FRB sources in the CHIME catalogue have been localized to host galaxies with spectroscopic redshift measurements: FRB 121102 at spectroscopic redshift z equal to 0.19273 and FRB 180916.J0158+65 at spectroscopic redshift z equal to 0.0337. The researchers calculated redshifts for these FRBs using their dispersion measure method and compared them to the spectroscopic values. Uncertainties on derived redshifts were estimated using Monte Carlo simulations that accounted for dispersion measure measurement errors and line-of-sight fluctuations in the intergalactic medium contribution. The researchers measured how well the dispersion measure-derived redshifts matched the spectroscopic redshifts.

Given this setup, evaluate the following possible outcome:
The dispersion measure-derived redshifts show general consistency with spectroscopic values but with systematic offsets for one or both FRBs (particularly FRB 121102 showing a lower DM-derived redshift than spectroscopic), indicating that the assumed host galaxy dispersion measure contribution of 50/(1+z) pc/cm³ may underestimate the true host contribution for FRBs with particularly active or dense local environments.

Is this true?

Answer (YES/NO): NO